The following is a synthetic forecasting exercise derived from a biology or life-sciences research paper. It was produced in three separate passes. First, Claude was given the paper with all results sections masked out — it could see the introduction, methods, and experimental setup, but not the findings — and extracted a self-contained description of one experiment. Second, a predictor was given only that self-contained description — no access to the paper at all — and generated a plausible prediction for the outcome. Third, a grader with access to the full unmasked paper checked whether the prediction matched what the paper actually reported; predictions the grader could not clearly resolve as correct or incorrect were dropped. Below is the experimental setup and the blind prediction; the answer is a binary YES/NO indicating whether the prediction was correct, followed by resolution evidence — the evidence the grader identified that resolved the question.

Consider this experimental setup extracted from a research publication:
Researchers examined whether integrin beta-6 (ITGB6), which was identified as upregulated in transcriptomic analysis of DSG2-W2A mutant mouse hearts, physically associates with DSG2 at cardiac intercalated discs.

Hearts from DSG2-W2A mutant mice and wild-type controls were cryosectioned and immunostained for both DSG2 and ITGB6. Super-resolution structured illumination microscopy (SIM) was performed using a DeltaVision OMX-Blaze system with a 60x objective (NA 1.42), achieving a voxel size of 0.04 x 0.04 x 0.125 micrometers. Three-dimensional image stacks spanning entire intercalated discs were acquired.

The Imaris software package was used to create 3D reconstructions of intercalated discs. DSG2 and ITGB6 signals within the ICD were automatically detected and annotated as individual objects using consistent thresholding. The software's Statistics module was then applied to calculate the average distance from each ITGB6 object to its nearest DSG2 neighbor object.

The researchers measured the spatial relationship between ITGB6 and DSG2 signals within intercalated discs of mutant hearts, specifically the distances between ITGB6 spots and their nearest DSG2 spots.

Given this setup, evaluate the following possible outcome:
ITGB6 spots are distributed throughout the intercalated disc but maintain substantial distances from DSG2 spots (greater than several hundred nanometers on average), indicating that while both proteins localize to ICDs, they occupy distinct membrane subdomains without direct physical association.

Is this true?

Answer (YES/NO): NO